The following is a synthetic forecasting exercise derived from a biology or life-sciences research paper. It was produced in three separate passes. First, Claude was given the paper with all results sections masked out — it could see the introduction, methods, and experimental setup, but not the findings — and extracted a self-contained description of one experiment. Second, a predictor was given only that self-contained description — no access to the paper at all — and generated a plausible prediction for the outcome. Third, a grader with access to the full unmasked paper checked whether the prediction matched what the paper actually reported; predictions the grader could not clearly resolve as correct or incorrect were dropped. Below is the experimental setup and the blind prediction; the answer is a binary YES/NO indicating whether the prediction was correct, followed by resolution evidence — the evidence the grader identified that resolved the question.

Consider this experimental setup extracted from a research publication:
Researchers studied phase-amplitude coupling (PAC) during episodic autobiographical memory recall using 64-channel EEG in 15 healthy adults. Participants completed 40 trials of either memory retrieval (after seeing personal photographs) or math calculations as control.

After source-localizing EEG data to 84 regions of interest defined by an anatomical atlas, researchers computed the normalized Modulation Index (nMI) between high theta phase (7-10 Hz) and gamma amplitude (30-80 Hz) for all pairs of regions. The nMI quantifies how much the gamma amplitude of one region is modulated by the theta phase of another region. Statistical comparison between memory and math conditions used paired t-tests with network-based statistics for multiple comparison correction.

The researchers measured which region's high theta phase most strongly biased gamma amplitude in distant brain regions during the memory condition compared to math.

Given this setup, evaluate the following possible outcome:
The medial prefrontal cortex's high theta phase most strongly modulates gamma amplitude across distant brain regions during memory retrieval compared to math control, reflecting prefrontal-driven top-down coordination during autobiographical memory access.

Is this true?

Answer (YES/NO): NO